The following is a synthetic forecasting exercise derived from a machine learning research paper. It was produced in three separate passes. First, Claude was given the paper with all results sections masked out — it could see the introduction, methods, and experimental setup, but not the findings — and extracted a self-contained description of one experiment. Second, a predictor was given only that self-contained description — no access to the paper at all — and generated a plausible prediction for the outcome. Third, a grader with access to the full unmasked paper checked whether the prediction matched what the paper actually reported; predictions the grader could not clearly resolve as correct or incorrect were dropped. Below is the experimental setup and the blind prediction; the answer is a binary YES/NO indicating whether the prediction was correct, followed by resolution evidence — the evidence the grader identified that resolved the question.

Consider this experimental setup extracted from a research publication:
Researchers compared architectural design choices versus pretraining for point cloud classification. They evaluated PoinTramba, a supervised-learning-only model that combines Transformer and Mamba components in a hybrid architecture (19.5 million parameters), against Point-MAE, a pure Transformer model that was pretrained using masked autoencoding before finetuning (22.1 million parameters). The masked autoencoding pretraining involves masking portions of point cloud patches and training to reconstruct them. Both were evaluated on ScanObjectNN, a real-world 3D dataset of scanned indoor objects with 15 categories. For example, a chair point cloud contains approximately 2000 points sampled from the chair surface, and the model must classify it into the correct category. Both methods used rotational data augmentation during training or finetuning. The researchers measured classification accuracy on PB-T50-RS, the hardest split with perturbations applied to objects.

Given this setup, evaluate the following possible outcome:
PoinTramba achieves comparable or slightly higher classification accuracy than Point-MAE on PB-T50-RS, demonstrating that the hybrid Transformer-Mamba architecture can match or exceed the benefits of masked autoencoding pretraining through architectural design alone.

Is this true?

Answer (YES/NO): YES